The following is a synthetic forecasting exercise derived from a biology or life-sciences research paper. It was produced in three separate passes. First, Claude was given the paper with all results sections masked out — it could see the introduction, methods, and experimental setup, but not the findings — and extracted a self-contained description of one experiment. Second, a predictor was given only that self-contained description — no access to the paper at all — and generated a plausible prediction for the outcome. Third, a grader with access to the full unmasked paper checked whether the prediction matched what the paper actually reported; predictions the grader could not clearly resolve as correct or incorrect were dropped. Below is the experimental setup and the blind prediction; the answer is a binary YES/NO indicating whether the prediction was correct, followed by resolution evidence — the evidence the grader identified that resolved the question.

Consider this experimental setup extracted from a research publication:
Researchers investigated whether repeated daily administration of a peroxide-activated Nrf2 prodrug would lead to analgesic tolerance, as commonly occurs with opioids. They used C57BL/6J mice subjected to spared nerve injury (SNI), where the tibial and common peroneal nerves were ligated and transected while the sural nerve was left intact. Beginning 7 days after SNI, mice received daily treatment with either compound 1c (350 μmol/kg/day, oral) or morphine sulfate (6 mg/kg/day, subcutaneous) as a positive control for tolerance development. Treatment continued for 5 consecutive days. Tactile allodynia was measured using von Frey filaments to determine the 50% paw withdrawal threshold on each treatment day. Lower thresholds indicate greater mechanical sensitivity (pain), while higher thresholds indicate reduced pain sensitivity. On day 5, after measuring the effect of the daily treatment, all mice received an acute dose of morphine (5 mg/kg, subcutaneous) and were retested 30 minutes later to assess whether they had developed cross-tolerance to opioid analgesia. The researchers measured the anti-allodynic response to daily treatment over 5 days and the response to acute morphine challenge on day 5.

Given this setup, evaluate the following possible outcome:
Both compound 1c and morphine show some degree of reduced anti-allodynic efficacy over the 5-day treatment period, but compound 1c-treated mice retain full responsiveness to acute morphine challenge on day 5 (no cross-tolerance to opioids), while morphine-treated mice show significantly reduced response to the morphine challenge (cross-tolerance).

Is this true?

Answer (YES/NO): NO